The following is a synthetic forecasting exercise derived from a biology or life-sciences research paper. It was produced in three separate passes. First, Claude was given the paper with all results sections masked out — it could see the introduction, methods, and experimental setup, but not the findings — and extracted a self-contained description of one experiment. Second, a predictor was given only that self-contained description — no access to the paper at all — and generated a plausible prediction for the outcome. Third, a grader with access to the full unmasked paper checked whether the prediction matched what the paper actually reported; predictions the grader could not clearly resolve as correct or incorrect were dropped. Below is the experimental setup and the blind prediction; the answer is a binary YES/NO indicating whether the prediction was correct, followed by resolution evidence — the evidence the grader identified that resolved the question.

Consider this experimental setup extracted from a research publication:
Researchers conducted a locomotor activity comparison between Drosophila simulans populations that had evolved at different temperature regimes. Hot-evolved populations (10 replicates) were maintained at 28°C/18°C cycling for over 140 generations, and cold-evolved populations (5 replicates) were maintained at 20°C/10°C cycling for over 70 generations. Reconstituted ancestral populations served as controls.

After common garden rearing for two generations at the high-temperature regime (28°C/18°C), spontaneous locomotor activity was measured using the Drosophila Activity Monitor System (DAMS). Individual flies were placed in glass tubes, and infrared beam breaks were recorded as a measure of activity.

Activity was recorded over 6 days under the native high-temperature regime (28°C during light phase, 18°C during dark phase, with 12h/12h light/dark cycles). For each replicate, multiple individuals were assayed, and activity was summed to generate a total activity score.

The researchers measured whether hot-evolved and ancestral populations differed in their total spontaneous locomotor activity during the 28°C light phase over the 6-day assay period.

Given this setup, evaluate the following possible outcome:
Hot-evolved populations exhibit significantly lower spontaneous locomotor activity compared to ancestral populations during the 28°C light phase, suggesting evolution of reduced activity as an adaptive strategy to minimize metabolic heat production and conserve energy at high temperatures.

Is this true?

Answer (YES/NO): NO